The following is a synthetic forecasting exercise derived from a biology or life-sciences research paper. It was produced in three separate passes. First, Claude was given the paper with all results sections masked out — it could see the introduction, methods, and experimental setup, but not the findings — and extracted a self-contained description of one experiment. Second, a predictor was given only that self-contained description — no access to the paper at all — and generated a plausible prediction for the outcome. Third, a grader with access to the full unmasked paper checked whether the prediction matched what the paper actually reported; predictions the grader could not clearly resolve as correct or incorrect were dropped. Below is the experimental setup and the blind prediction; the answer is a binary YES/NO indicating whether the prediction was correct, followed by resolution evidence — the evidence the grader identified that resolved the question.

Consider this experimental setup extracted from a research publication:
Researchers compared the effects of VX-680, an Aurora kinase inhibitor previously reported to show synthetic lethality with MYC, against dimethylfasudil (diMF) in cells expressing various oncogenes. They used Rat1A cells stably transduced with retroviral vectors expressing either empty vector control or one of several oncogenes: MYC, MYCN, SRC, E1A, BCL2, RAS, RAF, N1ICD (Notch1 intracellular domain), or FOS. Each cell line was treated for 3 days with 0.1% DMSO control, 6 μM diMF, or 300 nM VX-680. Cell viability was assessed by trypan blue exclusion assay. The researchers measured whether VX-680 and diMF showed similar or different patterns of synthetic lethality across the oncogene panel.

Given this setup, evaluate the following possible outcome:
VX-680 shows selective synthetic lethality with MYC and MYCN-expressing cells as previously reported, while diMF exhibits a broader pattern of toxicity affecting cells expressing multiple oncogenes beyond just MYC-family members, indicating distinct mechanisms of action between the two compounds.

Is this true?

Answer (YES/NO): NO